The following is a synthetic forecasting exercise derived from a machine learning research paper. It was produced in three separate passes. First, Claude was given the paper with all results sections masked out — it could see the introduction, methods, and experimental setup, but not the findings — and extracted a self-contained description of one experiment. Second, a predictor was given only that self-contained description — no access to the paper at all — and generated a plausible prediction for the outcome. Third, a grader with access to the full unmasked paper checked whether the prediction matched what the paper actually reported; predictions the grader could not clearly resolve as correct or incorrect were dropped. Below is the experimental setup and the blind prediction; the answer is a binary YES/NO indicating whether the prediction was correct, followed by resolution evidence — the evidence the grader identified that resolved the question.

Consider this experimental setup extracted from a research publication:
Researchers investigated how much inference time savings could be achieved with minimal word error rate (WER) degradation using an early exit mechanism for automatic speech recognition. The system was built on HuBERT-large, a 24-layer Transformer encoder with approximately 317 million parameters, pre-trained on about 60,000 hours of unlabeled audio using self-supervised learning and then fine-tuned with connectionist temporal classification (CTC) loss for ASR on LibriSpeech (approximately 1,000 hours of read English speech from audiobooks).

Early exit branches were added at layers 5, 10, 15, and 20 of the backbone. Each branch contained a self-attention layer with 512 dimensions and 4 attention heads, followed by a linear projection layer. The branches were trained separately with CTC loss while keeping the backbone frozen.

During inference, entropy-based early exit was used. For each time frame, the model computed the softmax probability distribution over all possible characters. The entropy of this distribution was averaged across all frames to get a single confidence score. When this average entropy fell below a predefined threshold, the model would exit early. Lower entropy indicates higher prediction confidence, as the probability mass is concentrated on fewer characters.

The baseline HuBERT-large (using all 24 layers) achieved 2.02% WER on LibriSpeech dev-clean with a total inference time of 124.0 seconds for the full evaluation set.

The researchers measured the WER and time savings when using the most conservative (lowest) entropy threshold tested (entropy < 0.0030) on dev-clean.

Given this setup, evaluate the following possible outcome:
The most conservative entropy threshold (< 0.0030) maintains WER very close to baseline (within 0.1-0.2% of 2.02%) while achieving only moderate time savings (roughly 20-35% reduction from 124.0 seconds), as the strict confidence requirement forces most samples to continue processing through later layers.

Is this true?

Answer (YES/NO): NO